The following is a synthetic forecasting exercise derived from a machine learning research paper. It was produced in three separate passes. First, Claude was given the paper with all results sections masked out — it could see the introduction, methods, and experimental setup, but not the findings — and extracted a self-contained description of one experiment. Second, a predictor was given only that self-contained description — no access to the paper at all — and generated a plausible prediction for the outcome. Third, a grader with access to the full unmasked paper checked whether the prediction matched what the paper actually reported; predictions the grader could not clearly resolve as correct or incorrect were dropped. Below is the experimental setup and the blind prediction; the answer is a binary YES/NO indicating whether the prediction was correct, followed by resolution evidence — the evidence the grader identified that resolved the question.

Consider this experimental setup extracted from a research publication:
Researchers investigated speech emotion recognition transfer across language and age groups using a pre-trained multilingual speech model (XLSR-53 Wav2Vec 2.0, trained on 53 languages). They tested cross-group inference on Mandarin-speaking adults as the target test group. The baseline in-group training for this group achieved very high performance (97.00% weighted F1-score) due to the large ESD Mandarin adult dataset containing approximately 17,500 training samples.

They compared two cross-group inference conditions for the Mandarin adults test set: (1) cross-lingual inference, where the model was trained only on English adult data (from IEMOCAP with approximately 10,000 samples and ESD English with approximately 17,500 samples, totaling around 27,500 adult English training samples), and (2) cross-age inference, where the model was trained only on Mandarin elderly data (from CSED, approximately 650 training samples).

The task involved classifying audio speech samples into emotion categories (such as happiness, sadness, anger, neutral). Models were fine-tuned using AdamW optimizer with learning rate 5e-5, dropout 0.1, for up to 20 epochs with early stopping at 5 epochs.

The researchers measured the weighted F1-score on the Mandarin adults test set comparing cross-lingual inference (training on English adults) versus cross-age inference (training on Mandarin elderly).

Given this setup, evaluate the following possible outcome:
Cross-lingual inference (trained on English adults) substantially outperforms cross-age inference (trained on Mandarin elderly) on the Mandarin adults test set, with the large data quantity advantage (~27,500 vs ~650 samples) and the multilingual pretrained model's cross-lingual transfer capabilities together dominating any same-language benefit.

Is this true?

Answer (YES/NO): YES